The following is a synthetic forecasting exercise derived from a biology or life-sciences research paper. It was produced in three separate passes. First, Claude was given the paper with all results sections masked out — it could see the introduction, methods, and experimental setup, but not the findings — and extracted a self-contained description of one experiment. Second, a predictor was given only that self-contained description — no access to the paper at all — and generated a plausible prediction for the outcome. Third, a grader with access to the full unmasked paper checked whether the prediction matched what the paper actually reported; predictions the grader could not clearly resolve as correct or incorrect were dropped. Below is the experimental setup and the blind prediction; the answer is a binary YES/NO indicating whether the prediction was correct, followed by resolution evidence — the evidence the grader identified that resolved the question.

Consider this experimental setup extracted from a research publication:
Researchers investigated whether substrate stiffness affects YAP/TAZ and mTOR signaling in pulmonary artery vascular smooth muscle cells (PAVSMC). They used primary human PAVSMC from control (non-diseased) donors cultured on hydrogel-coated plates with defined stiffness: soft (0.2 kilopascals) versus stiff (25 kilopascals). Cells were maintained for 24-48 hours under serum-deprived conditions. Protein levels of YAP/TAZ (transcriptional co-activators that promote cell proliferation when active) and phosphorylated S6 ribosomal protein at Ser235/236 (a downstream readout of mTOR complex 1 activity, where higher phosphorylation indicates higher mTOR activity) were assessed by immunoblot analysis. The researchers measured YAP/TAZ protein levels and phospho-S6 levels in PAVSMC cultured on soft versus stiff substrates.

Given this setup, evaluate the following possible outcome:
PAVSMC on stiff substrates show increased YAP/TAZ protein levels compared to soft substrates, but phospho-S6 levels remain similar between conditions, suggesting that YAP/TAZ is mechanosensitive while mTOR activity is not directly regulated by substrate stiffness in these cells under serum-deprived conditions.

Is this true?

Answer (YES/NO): NO